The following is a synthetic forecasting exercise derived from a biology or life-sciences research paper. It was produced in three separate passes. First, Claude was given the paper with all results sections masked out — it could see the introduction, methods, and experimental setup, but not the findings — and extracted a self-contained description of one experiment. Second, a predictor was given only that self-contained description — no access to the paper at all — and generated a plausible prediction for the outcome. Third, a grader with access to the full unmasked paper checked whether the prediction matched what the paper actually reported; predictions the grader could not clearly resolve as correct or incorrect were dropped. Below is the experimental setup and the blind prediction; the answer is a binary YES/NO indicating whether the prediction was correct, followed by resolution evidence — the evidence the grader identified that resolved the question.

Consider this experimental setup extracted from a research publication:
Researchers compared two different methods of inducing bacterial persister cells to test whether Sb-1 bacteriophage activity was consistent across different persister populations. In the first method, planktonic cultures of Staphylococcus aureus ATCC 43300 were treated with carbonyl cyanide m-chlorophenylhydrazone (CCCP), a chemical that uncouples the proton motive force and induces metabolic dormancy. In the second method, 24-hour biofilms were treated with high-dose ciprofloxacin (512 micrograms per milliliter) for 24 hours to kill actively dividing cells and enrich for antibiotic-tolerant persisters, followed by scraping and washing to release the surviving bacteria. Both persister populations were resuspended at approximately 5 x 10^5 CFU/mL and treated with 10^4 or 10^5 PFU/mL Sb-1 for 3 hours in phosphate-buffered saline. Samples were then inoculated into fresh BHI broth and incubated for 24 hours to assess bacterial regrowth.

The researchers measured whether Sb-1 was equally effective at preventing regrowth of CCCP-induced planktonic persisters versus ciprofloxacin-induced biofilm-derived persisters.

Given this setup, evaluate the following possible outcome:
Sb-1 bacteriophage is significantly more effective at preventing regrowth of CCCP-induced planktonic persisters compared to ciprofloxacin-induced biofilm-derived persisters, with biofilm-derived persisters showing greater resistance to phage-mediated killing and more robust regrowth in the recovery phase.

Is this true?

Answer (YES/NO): NO